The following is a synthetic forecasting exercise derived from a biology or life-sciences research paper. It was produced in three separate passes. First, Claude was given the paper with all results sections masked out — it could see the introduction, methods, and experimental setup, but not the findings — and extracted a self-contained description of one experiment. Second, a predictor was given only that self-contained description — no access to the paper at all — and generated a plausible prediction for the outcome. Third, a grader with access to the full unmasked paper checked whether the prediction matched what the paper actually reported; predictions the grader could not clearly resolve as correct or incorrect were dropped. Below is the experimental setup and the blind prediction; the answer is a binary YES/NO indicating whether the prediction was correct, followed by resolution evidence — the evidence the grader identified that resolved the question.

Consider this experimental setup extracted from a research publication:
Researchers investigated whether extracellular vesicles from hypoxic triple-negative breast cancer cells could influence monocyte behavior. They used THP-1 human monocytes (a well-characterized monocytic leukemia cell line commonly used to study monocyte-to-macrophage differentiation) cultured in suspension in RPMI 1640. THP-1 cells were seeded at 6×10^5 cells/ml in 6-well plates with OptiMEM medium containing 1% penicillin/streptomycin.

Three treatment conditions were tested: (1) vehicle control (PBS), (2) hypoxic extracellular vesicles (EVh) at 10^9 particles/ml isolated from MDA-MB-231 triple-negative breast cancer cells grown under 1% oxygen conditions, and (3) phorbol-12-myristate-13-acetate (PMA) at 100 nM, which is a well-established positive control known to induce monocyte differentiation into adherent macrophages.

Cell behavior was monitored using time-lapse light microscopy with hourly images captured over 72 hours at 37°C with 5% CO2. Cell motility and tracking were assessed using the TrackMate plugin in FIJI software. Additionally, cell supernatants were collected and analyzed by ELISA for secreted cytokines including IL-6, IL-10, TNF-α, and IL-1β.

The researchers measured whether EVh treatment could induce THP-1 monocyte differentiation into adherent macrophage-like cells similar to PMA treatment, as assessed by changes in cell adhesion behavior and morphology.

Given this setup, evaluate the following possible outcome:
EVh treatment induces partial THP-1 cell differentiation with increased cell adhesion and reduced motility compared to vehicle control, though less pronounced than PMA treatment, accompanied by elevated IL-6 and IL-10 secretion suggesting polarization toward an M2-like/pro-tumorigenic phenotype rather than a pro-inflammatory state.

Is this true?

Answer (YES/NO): NO